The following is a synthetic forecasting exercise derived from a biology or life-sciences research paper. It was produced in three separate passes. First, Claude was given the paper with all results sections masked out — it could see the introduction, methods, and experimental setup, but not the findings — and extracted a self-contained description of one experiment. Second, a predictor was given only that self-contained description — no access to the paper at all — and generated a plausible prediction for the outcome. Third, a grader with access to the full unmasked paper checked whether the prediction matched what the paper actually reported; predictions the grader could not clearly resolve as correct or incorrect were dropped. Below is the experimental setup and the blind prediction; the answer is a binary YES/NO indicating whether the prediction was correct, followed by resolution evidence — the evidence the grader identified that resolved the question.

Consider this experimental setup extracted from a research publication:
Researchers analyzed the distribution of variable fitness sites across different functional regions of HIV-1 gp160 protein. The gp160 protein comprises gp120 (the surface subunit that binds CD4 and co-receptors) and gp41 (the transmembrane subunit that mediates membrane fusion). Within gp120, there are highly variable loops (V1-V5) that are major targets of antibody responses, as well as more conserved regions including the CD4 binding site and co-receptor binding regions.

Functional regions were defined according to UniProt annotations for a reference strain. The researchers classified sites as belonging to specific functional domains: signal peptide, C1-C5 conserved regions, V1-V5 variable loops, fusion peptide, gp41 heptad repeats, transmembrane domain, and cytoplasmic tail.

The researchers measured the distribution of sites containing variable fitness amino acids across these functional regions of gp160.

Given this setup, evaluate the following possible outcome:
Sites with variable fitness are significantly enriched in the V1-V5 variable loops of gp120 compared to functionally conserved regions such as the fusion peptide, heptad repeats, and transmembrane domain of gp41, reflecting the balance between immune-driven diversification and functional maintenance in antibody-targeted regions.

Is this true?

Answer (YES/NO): NO